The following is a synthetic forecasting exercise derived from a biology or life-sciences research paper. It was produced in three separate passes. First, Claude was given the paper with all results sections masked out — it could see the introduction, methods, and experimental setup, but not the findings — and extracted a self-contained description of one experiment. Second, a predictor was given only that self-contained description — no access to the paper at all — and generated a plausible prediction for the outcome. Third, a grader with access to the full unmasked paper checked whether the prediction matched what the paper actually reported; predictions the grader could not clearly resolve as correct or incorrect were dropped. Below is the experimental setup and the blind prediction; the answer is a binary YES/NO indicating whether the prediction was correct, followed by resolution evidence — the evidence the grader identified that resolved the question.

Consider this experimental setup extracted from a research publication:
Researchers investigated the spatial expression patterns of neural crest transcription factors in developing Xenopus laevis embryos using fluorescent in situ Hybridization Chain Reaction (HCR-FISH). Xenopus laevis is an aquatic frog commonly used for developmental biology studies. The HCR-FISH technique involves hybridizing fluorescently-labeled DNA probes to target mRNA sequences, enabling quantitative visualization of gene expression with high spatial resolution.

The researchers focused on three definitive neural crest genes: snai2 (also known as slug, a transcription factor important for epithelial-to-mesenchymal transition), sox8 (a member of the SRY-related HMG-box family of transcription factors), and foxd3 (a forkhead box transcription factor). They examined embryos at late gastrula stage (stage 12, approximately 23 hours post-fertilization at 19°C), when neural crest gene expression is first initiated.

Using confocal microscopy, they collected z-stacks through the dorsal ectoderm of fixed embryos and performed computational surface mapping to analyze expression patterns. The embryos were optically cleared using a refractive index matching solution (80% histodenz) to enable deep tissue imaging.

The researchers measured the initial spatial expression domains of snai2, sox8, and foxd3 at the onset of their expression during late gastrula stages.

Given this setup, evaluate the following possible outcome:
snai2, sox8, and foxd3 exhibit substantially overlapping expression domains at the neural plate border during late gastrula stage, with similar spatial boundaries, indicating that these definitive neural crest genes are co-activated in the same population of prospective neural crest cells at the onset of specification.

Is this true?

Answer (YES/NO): NO